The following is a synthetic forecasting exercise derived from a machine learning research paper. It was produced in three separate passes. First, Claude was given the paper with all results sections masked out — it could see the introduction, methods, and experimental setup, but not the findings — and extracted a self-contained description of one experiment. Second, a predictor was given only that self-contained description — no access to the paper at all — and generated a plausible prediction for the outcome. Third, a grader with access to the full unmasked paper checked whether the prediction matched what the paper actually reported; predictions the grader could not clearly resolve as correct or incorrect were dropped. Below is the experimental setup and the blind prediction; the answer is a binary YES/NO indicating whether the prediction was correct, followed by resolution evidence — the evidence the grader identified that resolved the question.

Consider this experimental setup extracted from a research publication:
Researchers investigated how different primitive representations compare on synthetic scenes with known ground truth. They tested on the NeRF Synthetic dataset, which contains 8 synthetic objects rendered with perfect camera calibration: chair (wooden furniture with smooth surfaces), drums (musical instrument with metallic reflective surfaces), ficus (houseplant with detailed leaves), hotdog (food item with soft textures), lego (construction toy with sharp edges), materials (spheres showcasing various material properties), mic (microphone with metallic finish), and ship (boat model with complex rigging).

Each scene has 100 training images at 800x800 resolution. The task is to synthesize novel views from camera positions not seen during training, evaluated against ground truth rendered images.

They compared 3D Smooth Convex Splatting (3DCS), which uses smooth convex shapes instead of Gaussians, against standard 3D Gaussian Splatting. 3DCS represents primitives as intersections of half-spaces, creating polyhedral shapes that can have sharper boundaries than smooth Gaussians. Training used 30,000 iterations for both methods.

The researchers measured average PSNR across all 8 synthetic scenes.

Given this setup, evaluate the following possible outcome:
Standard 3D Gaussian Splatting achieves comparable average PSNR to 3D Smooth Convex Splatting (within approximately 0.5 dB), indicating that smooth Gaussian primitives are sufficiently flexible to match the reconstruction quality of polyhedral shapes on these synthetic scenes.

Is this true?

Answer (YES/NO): NO